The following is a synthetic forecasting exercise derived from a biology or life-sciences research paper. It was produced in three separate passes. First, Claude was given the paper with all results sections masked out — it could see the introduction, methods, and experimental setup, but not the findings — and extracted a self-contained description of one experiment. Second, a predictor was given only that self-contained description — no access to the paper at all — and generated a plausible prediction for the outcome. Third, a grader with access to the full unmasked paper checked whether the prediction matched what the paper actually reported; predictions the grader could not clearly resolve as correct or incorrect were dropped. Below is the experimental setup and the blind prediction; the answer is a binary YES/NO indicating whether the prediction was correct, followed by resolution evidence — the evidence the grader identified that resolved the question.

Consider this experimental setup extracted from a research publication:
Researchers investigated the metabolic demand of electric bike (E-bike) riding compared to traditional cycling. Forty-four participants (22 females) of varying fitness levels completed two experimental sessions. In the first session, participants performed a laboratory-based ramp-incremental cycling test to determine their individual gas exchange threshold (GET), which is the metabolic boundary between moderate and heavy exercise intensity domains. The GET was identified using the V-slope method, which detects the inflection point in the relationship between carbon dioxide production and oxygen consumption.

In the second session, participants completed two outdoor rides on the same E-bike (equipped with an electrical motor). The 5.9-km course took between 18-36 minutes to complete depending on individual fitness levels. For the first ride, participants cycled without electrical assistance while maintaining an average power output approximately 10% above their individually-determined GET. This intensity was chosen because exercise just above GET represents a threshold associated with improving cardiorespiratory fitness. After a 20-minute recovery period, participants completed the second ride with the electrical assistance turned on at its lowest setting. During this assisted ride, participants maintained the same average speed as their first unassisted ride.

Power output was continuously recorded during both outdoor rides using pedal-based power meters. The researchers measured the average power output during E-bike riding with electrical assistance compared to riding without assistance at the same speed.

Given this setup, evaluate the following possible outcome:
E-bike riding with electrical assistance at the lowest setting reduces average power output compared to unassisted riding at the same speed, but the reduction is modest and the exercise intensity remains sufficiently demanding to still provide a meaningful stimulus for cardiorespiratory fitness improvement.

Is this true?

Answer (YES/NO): NO